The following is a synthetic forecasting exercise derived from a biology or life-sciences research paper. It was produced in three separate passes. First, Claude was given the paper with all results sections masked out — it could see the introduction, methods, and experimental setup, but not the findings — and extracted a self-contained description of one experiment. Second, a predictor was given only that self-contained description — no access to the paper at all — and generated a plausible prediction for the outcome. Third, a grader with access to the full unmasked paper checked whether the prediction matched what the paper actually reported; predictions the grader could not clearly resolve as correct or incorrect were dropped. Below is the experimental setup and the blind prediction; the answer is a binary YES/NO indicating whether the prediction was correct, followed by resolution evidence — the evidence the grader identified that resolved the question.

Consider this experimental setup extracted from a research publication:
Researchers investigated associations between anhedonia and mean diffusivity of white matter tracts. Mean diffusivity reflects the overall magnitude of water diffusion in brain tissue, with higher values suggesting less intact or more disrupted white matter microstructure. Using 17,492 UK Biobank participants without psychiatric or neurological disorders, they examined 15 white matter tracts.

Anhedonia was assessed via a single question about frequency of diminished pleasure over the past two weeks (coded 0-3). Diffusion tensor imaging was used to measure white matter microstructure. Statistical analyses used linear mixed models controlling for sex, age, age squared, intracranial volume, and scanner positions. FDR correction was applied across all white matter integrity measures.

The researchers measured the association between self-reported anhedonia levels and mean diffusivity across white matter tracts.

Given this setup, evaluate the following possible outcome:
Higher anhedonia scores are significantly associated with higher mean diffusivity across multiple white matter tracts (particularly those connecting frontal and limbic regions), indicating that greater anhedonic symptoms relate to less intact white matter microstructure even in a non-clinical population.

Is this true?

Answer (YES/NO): NO